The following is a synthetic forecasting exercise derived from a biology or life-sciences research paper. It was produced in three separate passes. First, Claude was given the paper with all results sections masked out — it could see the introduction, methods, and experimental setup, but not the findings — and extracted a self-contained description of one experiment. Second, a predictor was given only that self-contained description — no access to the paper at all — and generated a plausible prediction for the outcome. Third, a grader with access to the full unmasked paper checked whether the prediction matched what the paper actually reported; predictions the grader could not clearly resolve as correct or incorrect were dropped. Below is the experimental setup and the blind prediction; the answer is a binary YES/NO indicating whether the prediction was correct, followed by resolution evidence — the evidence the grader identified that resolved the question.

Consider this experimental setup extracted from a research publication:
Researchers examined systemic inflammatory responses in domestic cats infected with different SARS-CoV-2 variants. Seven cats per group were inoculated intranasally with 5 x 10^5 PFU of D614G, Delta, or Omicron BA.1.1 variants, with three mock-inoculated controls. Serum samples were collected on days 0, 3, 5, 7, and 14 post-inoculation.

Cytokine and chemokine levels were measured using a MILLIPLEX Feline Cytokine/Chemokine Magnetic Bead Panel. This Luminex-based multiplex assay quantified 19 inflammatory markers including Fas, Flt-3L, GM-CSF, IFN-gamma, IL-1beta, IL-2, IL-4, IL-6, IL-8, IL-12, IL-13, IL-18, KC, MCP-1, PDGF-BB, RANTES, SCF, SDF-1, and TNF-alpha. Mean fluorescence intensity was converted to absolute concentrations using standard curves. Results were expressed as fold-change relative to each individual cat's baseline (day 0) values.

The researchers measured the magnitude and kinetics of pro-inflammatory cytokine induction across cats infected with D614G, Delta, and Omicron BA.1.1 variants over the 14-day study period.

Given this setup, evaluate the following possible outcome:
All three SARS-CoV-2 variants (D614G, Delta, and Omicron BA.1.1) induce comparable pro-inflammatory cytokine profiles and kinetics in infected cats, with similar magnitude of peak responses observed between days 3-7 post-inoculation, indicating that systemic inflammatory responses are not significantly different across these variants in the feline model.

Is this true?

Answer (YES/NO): NO